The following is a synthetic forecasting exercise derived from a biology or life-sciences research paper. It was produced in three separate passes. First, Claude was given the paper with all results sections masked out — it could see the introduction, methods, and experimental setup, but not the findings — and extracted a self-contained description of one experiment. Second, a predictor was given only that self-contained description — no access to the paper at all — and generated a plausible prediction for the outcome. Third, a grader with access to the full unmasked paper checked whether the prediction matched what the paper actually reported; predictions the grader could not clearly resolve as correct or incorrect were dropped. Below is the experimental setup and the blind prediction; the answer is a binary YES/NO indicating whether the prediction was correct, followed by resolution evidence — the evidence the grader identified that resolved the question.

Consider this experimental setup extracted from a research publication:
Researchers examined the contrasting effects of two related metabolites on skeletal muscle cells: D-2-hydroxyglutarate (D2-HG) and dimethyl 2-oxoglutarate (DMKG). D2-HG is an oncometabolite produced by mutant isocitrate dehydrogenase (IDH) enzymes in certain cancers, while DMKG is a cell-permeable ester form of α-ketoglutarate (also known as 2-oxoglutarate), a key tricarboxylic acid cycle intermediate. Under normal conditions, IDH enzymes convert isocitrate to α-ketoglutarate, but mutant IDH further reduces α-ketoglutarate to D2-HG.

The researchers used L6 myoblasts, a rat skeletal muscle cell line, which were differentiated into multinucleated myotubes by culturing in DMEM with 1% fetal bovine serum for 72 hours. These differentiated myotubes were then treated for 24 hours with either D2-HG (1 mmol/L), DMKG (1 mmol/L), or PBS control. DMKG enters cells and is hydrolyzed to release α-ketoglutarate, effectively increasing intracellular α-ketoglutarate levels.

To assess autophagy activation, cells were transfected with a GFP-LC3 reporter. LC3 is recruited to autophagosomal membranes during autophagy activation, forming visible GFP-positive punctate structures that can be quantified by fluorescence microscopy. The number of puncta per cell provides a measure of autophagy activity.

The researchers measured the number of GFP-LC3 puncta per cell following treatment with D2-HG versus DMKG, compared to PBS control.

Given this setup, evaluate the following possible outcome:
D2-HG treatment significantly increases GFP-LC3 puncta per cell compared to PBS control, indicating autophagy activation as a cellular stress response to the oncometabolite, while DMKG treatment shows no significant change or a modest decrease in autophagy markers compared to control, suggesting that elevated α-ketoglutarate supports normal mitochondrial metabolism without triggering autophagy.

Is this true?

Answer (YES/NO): YES